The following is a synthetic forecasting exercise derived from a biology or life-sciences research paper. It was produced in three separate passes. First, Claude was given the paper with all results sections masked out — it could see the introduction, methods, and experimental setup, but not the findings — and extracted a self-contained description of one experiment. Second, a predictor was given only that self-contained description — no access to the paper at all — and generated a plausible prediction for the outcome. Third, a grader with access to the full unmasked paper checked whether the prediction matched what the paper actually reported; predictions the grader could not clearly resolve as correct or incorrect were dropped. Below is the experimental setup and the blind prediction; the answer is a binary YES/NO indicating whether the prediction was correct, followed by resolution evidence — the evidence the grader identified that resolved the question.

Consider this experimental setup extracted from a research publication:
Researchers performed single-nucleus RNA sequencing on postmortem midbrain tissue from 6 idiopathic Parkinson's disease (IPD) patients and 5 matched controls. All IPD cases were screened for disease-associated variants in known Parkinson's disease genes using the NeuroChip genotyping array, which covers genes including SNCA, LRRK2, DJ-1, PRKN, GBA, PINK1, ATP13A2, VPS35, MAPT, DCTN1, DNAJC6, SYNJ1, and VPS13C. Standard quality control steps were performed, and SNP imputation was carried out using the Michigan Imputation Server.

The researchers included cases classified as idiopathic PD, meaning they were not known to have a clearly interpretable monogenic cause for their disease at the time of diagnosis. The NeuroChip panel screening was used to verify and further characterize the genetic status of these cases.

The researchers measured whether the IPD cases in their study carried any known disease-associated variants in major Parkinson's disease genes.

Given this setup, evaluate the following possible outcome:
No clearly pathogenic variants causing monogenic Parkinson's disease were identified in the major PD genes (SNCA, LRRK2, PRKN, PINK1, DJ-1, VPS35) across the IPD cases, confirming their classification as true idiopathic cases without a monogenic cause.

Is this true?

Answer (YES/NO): YES